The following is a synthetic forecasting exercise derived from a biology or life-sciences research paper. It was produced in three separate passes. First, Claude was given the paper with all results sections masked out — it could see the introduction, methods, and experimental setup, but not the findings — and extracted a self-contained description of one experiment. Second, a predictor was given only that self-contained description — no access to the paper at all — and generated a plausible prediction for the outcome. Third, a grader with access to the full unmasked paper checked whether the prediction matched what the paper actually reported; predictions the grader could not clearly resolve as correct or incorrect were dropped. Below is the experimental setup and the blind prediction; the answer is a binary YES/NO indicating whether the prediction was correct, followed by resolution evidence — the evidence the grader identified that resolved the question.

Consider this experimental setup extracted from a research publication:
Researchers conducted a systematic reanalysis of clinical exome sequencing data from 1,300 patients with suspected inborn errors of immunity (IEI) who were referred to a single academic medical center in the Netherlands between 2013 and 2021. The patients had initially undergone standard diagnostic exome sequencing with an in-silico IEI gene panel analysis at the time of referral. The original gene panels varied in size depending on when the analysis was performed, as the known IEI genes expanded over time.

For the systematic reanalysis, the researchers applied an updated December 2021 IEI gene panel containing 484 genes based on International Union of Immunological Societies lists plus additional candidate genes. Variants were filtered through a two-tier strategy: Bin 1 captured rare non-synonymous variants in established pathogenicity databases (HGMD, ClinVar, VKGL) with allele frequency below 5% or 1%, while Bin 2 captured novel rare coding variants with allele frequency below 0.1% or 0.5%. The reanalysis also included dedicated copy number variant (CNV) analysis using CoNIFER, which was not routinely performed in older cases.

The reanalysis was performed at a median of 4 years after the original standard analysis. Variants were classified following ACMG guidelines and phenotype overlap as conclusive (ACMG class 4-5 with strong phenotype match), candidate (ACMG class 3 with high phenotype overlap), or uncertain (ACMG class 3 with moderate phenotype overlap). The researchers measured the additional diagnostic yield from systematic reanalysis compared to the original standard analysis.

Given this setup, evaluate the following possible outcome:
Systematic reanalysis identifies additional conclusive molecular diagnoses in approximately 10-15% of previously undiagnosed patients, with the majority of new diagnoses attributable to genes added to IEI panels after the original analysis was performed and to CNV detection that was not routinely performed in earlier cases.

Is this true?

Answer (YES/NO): NO